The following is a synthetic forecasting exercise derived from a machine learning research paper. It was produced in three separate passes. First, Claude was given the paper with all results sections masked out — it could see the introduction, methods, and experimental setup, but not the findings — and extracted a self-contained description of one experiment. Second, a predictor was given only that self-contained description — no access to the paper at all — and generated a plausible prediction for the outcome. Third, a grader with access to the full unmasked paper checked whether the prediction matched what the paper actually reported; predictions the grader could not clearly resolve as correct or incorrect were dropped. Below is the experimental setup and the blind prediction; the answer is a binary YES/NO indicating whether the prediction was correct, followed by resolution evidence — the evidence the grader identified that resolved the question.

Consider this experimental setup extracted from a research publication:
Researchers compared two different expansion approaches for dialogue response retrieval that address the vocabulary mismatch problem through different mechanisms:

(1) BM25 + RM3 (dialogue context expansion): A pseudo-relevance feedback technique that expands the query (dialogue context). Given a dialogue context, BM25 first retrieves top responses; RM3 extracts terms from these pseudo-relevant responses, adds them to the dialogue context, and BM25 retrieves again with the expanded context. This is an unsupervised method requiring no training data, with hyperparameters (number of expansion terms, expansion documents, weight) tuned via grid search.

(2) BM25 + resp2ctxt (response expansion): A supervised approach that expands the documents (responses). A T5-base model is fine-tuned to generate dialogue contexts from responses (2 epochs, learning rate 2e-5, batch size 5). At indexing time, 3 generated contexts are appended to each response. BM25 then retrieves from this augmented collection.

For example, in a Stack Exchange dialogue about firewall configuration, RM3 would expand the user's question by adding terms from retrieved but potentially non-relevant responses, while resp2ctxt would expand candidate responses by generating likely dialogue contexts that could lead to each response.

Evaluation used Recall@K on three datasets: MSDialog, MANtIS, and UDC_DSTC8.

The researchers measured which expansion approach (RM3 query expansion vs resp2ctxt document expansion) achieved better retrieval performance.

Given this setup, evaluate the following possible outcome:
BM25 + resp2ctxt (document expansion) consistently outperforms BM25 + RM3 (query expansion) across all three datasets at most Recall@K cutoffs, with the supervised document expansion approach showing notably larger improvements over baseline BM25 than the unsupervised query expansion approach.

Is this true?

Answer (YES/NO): NO